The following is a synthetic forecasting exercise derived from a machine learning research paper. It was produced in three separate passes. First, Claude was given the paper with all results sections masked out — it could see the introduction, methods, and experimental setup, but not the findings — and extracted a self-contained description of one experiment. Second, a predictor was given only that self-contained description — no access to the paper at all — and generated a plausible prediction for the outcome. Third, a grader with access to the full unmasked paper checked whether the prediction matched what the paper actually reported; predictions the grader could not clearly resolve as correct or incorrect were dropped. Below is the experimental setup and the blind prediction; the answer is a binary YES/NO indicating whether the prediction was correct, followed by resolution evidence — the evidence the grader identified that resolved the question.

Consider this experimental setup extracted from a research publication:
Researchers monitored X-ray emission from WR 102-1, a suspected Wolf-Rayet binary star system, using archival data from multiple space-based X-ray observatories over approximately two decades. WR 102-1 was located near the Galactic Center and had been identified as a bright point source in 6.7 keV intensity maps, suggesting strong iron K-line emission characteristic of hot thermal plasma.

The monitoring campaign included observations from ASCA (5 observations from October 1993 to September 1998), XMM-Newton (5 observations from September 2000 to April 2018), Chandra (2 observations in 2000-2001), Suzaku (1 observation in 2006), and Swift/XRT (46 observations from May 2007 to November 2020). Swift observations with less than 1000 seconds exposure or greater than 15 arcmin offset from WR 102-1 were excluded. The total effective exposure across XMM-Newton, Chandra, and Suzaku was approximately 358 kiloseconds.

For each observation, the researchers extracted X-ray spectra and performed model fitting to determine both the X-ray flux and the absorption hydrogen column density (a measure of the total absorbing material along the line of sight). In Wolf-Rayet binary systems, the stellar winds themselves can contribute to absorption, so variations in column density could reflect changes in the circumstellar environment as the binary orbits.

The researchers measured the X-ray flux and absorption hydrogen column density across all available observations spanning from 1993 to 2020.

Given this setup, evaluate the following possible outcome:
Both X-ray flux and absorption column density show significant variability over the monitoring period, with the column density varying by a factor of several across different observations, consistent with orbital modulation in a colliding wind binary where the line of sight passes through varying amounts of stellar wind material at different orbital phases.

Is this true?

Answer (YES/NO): YES